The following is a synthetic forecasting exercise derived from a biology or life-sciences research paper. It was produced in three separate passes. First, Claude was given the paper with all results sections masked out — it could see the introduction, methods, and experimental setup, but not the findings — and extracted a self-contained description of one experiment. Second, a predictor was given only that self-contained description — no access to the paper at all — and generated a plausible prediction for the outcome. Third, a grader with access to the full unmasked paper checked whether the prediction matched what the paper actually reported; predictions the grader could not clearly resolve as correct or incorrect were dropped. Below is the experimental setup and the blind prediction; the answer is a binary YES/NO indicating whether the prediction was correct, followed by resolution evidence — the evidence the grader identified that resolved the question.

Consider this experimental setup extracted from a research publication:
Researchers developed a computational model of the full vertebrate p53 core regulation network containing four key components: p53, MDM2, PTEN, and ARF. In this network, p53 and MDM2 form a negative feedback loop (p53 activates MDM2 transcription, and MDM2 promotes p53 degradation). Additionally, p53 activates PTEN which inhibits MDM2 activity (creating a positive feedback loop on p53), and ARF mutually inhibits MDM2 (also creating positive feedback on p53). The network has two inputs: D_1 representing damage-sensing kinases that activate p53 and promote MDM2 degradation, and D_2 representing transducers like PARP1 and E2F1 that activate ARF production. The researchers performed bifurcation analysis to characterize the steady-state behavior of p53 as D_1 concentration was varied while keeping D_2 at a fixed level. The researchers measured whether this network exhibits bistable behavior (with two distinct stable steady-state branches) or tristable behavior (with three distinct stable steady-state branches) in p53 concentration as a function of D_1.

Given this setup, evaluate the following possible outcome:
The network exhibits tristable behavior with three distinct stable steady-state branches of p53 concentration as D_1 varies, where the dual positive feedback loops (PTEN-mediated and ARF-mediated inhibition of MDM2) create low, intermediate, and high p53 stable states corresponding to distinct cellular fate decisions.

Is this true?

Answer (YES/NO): YES